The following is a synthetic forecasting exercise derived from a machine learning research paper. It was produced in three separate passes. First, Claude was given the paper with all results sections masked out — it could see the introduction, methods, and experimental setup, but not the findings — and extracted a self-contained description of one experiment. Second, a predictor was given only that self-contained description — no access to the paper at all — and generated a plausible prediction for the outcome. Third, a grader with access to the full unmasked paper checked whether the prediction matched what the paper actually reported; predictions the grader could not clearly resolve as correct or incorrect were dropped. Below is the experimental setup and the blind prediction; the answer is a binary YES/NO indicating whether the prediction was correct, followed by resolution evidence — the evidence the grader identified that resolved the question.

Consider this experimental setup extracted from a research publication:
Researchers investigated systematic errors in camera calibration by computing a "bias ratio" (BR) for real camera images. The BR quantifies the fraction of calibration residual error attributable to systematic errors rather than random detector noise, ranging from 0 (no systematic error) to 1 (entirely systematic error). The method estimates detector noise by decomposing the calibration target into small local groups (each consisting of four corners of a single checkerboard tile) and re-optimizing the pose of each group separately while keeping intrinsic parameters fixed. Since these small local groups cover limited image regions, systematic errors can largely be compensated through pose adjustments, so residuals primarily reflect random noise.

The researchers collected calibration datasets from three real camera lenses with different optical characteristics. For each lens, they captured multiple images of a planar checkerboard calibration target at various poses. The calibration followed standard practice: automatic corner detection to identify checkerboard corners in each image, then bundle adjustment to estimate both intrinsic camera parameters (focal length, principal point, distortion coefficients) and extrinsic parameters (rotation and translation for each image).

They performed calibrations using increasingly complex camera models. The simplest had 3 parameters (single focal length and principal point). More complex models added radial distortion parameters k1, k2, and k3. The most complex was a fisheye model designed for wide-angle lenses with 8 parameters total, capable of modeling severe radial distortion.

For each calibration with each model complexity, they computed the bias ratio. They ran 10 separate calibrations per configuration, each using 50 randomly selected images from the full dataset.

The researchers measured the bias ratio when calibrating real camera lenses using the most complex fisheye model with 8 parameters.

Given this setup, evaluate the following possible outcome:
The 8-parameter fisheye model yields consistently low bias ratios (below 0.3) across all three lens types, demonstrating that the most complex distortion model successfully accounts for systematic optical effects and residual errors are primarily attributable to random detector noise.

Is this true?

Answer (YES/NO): NO